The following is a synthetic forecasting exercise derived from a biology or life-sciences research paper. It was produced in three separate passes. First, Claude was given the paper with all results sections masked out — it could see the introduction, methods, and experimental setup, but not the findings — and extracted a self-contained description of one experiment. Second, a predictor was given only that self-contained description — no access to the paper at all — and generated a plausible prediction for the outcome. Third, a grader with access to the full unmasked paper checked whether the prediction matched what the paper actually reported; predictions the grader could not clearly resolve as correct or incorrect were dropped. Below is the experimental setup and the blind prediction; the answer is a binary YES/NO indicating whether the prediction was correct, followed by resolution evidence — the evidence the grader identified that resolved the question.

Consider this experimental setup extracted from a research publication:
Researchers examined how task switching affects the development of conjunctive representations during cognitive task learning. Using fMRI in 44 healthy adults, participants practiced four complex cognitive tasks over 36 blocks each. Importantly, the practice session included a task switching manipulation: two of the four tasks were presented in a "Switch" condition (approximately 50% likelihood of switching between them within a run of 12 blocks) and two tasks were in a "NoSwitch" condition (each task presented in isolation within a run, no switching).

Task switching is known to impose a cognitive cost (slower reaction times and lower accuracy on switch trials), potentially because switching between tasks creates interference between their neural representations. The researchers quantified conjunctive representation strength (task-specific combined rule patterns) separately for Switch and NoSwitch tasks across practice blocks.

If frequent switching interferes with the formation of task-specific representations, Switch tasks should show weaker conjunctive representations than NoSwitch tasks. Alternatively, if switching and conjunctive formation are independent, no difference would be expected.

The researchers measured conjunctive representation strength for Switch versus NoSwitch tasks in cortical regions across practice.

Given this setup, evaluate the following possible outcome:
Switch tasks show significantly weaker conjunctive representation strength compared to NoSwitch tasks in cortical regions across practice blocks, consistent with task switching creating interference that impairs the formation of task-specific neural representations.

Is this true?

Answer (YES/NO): NO